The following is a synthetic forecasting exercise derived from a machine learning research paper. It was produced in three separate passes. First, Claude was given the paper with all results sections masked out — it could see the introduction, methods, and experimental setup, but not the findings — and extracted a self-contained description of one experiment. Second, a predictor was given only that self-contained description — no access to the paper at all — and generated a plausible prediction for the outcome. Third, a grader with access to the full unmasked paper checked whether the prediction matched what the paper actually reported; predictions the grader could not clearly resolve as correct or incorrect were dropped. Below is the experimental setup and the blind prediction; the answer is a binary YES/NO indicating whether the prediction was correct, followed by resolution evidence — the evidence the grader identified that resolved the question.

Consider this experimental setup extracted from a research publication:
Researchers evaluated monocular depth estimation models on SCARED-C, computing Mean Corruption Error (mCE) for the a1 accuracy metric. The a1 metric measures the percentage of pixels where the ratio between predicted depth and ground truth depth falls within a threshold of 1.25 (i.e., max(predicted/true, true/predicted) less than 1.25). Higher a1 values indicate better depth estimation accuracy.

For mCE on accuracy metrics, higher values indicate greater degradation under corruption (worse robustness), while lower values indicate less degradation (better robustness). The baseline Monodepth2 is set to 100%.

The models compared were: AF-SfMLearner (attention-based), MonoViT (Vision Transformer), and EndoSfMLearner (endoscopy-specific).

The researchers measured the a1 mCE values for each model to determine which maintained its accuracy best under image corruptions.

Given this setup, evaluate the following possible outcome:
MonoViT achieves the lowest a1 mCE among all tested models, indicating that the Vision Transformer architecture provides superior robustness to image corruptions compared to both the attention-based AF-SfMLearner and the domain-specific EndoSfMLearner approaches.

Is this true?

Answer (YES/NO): NO